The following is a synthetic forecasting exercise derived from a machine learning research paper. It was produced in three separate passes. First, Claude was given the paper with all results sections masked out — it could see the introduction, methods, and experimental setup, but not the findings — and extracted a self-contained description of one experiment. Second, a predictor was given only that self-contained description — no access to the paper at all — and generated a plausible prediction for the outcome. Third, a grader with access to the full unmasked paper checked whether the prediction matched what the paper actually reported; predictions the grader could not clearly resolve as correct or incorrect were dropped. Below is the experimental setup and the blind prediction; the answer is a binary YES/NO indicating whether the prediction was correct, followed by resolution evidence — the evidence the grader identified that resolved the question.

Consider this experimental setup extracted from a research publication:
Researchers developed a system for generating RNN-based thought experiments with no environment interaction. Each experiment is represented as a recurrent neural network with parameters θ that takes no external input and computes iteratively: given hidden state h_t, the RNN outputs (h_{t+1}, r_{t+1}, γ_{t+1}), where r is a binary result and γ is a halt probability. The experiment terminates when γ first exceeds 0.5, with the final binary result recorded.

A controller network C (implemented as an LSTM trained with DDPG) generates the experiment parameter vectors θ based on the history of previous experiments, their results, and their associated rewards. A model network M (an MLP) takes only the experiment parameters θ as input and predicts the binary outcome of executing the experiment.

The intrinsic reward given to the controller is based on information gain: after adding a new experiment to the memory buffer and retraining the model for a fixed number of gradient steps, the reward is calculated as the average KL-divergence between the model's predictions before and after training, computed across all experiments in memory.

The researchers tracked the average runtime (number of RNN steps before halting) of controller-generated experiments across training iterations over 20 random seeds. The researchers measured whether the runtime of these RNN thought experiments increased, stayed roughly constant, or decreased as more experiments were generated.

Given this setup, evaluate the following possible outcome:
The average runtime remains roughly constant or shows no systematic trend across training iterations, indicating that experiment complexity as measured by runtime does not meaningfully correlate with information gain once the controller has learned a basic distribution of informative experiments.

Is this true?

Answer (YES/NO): NO